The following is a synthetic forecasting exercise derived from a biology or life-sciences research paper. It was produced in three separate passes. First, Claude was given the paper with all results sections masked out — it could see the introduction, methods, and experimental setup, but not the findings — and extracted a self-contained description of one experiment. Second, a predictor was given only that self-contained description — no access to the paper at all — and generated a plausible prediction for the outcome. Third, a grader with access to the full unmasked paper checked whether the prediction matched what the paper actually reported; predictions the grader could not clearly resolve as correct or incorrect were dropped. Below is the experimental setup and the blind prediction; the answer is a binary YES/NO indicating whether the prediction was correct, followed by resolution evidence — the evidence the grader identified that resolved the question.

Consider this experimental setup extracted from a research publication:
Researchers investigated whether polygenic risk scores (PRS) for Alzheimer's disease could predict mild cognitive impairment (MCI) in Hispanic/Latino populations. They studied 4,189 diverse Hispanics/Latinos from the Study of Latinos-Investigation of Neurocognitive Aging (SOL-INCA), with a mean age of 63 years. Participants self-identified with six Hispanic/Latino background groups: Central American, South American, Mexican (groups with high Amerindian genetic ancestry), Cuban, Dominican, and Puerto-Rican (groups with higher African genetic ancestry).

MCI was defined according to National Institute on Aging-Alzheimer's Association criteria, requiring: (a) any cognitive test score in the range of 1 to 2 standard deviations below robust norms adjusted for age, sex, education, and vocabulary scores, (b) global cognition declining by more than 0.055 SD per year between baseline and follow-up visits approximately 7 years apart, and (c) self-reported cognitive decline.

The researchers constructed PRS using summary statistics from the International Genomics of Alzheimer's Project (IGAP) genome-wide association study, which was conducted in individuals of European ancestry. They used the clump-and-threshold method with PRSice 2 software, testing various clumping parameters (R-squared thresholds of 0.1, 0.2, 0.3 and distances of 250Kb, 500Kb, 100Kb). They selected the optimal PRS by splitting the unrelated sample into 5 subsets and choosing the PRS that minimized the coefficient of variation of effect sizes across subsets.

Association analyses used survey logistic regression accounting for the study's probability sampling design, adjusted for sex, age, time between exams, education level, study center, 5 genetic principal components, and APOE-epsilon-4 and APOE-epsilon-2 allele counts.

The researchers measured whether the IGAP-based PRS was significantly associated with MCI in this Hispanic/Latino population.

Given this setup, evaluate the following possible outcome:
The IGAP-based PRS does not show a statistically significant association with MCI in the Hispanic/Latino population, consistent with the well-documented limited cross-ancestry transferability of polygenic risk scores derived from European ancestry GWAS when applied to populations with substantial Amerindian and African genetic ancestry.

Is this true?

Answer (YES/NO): YES